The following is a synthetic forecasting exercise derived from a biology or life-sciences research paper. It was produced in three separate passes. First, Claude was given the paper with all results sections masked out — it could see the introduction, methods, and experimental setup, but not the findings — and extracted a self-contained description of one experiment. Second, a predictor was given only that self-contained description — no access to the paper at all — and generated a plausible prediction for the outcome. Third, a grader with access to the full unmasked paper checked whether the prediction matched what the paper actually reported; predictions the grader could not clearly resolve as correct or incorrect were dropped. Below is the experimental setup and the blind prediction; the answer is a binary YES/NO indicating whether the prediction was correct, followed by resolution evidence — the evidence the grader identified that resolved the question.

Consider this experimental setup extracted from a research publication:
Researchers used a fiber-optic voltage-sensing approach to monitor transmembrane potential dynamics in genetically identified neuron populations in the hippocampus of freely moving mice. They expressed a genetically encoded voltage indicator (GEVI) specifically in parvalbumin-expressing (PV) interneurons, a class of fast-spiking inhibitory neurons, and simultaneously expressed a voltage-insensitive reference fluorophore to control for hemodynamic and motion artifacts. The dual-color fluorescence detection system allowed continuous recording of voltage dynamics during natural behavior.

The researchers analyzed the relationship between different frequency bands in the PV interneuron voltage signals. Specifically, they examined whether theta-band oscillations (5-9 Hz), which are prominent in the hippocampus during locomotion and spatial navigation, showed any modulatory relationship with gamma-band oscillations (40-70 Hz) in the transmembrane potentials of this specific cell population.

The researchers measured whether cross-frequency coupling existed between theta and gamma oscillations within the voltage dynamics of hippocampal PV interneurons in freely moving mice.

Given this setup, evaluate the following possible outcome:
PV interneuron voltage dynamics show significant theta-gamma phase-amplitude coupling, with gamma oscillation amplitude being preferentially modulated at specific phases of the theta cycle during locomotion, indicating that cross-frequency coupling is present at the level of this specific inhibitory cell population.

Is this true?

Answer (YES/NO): YES